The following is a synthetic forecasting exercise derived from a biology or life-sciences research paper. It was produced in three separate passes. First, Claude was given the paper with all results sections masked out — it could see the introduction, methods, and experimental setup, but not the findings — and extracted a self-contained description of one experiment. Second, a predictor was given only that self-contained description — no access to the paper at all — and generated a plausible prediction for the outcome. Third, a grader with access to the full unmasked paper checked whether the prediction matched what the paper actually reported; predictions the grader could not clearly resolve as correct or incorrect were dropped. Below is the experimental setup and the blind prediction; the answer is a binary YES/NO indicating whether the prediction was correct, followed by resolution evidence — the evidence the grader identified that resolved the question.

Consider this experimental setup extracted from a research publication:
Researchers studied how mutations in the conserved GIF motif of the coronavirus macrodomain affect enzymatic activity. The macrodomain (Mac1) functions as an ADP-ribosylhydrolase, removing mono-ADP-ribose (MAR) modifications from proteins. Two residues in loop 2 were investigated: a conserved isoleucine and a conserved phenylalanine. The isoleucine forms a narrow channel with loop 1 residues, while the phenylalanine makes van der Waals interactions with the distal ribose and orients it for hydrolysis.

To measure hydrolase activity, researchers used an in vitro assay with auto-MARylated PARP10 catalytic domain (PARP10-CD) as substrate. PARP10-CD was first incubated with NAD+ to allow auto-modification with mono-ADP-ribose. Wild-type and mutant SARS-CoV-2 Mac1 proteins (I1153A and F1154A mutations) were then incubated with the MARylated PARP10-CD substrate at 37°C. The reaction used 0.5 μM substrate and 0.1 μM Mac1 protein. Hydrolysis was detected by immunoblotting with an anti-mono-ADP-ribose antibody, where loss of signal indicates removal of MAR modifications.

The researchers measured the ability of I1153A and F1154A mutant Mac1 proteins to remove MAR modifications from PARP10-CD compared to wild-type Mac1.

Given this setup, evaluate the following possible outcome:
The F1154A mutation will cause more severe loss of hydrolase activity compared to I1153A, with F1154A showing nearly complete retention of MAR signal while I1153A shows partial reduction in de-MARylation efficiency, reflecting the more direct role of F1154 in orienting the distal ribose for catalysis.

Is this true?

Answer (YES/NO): NO